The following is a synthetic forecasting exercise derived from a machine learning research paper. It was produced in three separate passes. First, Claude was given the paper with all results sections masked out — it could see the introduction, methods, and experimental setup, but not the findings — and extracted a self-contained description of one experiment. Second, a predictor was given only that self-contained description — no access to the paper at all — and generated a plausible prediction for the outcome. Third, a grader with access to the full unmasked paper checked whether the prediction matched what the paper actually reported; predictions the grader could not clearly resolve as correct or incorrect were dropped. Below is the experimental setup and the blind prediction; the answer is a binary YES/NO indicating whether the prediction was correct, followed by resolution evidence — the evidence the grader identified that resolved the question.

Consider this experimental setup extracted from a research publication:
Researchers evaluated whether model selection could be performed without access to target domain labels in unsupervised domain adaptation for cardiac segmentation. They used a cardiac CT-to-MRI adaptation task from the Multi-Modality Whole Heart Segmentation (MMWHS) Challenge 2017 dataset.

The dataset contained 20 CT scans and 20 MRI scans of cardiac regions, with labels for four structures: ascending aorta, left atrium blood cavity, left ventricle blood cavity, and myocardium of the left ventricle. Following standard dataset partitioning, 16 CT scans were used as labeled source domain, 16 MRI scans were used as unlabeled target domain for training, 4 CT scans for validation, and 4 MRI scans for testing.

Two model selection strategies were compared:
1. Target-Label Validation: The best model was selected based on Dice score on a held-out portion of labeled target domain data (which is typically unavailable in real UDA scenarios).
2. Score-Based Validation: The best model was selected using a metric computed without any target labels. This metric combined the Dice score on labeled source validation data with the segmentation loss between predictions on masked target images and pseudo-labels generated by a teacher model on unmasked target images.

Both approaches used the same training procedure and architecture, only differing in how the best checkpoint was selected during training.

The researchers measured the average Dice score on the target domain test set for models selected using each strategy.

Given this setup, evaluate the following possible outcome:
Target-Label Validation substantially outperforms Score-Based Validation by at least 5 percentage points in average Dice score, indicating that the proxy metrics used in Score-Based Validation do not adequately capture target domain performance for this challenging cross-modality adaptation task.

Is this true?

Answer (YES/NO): NO